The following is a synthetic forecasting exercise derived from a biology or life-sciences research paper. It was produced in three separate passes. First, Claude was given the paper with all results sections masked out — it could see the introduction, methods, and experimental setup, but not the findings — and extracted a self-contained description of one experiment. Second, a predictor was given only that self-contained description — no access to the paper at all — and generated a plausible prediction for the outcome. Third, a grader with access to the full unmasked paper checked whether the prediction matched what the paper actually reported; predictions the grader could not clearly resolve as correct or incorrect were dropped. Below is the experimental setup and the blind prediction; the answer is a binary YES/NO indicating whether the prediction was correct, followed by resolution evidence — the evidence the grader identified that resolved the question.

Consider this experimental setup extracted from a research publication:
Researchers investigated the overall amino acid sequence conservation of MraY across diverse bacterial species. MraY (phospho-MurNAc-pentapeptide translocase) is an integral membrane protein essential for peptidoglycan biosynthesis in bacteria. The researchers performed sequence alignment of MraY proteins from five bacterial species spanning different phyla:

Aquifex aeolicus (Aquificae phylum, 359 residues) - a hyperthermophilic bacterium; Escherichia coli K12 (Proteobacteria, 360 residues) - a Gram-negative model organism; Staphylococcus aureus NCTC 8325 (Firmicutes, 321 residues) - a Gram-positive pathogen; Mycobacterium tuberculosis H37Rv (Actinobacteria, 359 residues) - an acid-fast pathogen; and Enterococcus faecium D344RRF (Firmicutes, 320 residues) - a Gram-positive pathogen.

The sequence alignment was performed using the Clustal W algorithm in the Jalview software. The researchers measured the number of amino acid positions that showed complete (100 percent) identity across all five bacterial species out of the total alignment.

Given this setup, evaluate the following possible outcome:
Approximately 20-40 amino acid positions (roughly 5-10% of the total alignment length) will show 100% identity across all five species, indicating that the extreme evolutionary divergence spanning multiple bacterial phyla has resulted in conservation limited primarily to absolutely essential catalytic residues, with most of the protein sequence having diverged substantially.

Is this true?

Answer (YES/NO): NO